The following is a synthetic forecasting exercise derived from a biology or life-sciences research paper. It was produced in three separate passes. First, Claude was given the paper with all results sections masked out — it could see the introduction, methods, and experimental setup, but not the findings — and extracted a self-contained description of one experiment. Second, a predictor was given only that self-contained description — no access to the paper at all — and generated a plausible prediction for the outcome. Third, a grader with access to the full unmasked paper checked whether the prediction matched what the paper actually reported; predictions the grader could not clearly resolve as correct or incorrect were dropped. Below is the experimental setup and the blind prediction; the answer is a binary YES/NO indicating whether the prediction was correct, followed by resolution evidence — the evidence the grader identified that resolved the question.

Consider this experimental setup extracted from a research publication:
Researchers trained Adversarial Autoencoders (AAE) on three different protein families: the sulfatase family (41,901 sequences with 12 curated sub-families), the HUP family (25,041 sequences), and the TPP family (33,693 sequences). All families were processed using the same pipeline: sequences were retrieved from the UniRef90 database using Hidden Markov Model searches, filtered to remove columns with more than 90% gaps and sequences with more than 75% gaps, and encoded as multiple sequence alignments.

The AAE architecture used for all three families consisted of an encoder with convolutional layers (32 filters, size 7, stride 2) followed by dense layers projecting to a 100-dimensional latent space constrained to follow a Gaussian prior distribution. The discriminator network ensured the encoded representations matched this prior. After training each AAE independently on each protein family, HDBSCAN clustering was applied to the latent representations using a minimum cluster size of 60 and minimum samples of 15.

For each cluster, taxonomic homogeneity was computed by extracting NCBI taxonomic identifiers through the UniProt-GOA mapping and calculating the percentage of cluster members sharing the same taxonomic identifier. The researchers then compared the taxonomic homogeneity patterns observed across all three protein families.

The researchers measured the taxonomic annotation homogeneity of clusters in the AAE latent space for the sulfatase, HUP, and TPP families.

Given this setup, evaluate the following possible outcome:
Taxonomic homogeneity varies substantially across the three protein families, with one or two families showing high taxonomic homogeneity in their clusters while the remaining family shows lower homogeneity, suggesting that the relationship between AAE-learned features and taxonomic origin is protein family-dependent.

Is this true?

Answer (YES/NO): NO